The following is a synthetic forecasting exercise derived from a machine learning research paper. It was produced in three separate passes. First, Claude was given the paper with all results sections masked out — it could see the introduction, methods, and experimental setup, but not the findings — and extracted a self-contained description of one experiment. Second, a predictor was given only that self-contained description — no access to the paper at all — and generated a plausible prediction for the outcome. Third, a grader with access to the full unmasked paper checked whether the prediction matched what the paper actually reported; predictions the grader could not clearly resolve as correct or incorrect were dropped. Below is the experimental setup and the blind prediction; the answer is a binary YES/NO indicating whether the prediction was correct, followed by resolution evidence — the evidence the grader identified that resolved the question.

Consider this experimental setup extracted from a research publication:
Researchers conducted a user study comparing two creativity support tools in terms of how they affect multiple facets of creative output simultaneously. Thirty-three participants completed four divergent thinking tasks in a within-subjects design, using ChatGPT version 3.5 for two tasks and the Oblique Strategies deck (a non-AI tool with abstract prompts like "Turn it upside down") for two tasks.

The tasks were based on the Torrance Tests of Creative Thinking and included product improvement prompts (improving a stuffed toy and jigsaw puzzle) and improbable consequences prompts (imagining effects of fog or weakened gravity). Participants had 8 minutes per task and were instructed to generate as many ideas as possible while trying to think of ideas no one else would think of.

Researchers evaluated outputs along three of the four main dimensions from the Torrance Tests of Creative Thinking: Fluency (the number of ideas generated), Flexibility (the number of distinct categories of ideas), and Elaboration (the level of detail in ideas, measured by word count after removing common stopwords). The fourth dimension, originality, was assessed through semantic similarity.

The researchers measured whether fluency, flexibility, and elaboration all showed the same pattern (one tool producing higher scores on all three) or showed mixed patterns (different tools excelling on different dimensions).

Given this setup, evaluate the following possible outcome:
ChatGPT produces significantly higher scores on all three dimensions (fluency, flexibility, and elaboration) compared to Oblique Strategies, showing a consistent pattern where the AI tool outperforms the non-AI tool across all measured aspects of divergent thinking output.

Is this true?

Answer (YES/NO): NO